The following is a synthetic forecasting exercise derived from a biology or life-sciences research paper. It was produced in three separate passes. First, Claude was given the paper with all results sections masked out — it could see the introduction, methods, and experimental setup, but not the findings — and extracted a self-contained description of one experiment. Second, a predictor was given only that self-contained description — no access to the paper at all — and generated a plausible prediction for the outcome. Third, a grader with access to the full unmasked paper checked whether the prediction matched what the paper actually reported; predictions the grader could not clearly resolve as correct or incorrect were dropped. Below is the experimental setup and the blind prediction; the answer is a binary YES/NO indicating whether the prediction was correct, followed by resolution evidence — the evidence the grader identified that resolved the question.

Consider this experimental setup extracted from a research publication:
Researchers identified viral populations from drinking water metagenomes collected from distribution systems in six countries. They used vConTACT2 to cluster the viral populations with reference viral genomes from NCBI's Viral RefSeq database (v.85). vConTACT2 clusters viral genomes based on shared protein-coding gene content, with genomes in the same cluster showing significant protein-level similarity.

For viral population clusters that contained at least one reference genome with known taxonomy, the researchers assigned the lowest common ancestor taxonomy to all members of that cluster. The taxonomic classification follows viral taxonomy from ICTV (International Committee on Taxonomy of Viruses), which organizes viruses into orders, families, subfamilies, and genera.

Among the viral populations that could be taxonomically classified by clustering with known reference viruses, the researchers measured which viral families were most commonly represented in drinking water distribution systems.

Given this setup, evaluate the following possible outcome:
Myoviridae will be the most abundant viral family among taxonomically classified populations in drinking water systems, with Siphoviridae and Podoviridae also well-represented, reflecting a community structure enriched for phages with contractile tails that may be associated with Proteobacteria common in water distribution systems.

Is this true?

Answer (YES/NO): NO